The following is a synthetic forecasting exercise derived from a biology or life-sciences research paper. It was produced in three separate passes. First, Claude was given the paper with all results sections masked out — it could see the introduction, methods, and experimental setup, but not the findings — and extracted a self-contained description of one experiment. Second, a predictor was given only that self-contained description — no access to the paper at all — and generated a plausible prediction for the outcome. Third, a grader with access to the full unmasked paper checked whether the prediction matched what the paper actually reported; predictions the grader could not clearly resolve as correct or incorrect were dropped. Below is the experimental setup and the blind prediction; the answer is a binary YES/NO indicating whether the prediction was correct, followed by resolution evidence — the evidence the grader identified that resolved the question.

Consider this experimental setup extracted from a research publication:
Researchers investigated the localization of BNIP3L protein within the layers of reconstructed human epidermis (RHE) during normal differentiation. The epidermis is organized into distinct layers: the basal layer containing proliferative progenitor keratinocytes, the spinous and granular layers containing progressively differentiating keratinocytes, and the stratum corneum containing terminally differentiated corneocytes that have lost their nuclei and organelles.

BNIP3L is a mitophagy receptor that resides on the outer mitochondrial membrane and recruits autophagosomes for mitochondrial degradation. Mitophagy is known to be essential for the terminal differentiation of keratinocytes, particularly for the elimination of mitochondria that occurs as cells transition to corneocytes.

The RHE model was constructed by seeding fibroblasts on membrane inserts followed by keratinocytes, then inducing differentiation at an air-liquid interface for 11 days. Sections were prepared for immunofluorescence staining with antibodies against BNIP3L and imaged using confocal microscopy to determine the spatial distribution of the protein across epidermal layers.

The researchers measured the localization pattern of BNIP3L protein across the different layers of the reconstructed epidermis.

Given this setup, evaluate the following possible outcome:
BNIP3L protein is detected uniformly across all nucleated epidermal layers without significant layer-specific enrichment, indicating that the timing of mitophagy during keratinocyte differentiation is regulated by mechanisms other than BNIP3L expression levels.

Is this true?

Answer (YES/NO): NO